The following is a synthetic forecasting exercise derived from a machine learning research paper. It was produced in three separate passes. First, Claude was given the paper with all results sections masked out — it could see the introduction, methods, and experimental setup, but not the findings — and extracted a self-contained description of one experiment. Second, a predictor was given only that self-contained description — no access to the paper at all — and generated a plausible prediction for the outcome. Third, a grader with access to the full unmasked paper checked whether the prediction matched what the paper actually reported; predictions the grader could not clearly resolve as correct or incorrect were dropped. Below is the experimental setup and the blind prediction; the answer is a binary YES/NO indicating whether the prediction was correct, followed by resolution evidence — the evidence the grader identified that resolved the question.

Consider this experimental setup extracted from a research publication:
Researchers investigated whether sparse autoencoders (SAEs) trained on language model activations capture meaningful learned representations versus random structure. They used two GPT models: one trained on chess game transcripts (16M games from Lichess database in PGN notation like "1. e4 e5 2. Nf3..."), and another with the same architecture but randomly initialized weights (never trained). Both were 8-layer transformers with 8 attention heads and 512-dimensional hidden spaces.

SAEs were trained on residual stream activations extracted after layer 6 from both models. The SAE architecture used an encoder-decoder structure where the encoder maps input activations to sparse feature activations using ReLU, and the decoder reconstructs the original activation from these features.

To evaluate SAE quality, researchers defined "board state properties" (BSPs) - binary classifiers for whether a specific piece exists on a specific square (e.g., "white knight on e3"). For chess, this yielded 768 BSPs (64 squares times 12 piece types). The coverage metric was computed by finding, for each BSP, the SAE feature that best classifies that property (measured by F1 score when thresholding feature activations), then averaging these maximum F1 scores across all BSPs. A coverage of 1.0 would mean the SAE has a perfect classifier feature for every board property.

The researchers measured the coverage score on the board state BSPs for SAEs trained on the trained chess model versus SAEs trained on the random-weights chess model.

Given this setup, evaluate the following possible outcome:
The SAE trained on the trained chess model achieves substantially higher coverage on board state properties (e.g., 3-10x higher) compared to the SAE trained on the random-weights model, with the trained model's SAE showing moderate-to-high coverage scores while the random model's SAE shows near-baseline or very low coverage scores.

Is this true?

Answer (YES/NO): YES